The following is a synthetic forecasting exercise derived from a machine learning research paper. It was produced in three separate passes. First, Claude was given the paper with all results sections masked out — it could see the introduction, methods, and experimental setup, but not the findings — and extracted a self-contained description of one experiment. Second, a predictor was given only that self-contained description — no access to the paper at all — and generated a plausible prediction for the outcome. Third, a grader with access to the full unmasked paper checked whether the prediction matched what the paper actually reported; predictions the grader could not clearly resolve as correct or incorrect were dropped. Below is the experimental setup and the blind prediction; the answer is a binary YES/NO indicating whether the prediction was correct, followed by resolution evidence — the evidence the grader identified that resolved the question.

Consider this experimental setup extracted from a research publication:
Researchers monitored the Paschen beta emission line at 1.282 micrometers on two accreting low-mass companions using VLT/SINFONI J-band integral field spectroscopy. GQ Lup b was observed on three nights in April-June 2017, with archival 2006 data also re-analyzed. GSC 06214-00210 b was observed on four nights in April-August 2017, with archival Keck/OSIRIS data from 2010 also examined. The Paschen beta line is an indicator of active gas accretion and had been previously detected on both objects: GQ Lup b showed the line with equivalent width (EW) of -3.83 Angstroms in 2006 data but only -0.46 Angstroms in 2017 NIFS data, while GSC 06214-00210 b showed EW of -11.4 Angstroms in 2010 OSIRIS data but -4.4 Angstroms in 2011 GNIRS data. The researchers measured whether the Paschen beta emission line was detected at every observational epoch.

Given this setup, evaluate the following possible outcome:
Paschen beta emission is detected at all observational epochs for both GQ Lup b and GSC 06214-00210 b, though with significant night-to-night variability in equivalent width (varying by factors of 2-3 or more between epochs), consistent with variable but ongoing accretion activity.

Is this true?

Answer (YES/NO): YES